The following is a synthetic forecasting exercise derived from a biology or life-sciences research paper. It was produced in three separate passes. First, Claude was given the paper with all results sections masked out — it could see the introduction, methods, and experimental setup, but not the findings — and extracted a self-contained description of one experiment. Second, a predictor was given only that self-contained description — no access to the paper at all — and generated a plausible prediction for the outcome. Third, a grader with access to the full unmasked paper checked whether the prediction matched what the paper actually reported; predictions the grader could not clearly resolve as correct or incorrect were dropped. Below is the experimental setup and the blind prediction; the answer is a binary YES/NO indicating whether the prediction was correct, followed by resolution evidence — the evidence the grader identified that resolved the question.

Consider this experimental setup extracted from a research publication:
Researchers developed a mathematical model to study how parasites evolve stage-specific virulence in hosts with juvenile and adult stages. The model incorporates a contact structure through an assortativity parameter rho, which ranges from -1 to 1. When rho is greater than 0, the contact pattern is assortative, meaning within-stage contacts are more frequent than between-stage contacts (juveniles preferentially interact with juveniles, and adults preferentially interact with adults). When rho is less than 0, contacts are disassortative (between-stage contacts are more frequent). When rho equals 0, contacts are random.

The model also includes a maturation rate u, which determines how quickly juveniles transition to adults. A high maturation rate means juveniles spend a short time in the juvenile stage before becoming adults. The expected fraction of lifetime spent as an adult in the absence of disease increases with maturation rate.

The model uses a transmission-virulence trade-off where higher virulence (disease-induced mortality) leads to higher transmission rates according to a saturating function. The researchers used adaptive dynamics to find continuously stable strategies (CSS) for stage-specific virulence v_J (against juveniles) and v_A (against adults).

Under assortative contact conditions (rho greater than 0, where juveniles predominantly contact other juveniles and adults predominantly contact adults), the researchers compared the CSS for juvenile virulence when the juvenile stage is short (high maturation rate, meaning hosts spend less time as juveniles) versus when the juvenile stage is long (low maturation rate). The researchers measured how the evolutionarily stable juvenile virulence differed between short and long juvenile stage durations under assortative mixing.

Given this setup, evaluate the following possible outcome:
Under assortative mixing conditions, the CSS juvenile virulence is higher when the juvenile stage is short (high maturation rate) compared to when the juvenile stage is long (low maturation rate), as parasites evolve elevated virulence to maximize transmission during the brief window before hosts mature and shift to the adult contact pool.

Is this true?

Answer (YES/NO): NO